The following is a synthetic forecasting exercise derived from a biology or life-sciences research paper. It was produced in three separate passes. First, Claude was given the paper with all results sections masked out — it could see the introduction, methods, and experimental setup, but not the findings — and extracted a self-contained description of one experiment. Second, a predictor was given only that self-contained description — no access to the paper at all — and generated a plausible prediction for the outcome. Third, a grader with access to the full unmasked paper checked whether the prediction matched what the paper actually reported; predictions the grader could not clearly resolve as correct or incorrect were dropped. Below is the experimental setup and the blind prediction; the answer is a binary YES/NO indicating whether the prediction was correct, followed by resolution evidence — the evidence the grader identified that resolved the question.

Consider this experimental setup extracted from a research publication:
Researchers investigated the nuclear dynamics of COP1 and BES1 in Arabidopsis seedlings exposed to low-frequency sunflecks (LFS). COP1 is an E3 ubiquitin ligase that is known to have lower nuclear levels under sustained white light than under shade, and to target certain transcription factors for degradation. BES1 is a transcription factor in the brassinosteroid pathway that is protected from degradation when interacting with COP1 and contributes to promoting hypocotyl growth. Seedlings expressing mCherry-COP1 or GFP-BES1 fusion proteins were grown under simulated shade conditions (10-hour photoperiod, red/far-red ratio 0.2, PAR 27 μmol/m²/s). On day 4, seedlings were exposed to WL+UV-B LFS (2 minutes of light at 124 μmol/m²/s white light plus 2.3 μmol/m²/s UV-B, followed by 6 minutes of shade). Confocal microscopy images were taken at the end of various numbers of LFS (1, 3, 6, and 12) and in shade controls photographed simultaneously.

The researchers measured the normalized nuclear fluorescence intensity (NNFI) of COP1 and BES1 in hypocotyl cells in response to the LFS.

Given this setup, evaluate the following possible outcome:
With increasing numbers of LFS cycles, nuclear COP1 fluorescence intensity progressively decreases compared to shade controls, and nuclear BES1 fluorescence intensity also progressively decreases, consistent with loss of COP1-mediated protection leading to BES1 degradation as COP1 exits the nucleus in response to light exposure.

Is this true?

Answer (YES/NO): NO